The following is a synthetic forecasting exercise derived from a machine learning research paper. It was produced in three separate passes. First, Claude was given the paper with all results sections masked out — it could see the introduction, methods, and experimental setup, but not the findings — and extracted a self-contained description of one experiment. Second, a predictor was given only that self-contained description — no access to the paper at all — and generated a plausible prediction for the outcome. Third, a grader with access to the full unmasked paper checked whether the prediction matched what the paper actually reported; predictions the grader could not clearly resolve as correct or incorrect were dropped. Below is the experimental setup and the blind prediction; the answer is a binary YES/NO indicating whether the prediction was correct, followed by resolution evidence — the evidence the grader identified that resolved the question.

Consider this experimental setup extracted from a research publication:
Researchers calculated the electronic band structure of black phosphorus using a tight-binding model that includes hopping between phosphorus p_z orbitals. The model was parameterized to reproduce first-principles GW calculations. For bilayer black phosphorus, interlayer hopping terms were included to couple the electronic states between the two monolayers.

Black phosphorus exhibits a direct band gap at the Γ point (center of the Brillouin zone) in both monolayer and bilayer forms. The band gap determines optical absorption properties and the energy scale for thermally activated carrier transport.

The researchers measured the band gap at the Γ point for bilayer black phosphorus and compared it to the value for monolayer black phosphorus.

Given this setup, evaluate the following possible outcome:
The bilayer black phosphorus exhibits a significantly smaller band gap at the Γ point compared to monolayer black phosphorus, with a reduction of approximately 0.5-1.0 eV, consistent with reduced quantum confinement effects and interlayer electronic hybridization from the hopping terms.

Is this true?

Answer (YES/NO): YES